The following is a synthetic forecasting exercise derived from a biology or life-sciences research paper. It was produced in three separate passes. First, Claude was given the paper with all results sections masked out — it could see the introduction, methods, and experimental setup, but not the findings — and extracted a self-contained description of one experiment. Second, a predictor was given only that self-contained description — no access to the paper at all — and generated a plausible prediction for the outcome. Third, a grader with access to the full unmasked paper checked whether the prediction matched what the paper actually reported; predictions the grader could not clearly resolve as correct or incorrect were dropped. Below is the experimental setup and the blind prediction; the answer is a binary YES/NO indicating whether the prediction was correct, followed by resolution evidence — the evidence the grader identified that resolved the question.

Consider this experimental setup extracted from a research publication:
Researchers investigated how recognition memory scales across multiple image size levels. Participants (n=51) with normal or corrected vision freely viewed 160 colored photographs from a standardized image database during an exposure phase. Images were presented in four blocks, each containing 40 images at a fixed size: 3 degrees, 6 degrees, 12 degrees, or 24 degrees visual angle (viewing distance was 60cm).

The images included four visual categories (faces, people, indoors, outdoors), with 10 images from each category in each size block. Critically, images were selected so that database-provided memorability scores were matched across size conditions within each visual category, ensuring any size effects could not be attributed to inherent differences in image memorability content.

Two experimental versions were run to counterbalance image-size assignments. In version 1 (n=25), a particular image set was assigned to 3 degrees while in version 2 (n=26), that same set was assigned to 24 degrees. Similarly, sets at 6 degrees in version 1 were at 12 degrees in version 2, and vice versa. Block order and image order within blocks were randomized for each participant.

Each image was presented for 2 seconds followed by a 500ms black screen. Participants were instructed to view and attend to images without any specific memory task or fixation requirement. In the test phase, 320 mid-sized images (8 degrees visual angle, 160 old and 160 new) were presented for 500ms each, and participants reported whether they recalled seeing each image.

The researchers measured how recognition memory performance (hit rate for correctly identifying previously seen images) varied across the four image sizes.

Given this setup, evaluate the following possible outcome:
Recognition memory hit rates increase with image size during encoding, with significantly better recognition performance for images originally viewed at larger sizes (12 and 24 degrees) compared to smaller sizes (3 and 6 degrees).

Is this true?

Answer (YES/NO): YES